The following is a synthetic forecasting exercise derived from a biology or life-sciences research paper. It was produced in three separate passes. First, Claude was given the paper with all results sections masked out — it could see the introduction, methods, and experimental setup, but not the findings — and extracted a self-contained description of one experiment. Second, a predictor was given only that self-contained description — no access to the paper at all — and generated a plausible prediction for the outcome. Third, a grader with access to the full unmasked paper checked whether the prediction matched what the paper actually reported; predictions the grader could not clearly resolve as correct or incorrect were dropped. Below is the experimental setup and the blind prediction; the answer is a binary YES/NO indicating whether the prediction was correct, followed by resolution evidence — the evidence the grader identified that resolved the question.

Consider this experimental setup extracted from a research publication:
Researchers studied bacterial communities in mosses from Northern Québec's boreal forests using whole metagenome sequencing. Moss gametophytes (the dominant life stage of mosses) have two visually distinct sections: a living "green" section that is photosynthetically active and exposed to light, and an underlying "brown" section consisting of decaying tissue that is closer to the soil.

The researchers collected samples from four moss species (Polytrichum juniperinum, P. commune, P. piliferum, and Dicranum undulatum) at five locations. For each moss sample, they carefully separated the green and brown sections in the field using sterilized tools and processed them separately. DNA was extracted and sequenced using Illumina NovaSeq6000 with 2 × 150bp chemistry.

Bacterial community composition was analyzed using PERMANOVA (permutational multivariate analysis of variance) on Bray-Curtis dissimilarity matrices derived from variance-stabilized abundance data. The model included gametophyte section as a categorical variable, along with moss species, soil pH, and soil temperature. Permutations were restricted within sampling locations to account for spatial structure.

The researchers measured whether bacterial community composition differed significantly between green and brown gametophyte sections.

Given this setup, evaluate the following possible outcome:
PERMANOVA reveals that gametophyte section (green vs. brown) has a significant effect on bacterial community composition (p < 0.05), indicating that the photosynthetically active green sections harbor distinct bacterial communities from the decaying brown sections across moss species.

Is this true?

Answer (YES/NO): YES